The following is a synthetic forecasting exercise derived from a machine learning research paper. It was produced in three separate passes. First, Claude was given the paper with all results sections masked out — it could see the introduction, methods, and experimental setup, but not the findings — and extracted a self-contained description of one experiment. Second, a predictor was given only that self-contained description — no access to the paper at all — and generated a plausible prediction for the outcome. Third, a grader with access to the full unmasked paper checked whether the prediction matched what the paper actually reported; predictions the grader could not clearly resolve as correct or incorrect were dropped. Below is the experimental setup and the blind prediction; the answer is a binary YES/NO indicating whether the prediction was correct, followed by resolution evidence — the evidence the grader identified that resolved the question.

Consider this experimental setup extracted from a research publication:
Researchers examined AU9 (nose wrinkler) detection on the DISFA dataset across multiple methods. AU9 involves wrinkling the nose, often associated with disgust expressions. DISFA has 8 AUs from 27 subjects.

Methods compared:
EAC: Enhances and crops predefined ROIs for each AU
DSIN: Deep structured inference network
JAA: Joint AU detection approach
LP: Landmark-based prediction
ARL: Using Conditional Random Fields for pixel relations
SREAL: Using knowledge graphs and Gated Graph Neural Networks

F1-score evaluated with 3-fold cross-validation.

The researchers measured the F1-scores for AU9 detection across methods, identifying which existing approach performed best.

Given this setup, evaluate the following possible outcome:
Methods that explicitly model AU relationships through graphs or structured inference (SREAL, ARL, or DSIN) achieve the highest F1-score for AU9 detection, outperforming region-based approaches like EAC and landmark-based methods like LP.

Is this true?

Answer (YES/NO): NO